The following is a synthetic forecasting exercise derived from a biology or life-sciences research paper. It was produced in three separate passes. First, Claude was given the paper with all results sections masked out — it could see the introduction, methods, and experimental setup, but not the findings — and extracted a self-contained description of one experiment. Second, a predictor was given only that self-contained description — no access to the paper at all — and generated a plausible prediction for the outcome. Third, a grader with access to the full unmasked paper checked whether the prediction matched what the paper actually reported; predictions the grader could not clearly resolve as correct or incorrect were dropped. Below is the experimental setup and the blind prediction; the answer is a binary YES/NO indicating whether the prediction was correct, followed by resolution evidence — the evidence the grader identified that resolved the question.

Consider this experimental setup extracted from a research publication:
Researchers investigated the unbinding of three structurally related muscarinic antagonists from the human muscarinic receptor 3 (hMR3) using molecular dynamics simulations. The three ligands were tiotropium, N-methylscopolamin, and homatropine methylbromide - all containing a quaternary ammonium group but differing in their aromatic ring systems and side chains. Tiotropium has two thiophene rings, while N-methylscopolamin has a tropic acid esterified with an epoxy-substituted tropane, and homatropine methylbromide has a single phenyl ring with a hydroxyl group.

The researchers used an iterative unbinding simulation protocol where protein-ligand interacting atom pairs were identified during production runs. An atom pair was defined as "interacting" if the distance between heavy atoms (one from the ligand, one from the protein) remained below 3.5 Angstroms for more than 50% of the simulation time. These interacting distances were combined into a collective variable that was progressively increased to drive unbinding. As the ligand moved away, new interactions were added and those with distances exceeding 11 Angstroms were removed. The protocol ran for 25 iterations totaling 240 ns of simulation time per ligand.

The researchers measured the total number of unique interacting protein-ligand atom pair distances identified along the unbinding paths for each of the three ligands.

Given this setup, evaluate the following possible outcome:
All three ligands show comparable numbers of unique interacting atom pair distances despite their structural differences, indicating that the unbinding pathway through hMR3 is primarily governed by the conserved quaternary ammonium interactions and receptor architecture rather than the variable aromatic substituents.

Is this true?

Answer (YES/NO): NO